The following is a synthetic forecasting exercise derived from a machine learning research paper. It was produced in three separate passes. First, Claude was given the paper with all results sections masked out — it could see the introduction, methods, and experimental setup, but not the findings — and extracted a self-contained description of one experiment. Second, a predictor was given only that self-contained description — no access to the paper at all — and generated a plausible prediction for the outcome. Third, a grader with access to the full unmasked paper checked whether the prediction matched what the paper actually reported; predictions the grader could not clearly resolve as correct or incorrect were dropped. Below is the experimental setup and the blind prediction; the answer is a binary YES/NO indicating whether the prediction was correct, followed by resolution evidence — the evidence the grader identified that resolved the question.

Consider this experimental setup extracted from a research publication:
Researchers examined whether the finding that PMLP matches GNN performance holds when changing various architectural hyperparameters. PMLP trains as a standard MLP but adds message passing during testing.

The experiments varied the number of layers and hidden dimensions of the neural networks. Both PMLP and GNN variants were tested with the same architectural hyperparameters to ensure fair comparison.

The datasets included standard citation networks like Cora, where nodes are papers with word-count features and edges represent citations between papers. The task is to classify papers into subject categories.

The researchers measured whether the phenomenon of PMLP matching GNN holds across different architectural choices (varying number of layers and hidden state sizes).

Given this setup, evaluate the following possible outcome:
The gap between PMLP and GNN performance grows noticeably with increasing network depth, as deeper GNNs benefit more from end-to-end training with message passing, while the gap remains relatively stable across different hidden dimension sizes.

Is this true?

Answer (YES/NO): NO